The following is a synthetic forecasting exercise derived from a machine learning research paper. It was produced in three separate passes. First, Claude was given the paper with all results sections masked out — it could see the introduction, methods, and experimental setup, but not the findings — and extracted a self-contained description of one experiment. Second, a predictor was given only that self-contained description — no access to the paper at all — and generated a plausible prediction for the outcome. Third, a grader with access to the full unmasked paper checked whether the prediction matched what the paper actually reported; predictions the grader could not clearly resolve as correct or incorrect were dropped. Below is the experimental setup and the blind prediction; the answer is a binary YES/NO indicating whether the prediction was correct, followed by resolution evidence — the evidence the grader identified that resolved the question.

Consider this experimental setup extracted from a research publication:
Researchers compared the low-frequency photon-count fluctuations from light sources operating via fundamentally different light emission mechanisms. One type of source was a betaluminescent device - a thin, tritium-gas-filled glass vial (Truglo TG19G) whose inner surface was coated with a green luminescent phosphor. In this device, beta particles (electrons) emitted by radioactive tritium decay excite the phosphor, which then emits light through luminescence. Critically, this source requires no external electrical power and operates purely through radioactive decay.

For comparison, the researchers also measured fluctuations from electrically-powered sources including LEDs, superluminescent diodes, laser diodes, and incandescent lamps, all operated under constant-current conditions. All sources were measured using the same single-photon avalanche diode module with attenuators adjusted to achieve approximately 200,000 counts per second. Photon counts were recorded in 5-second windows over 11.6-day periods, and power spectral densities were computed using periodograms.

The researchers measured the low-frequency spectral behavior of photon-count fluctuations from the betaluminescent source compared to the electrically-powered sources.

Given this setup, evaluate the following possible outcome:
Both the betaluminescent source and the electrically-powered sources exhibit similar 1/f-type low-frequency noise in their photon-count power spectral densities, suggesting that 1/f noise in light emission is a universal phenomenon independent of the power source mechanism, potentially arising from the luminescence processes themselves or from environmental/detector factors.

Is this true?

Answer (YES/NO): NO